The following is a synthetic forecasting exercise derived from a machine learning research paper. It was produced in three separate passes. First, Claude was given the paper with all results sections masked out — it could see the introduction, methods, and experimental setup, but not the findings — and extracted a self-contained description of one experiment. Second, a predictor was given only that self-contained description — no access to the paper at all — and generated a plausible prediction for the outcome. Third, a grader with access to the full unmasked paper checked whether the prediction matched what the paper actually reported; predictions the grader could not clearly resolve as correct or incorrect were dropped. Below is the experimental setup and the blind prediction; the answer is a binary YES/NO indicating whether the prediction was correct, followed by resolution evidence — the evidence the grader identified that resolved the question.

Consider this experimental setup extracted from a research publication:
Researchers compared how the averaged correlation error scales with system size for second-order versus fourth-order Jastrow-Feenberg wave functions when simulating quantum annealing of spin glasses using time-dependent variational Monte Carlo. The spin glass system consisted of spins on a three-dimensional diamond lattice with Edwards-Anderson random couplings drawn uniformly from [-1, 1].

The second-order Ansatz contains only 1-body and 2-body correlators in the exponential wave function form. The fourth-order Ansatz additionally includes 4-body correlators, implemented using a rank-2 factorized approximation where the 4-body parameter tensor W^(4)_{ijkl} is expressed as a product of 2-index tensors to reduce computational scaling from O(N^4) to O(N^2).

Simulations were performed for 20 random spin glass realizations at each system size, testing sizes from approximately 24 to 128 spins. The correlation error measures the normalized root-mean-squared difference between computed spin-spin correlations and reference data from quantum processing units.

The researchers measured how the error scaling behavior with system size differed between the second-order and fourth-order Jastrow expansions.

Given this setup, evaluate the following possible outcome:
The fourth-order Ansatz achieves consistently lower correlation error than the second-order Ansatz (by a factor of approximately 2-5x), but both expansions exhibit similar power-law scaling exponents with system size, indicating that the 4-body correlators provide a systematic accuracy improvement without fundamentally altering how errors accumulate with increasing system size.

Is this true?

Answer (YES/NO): NO